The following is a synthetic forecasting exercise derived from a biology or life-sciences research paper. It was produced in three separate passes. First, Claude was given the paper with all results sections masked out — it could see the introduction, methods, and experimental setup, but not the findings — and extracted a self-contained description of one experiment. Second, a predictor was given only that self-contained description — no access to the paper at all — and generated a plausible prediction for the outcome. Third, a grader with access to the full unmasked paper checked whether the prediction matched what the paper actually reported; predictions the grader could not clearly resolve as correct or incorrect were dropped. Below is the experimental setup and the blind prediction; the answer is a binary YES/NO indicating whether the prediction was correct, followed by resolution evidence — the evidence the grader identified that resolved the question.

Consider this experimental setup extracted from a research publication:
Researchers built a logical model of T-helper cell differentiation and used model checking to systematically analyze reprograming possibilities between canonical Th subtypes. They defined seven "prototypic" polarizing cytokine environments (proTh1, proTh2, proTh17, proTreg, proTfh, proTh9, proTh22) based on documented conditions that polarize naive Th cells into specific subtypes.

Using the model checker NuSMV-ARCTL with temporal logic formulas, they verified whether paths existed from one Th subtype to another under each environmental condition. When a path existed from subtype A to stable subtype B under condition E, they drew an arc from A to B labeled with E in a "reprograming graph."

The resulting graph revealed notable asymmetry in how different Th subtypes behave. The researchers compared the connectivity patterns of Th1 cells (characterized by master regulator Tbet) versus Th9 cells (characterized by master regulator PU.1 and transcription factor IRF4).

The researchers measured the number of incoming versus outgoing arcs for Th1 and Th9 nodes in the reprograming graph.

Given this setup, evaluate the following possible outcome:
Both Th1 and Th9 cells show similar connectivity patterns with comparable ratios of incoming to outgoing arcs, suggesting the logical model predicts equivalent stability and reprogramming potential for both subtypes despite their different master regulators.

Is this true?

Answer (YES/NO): NO